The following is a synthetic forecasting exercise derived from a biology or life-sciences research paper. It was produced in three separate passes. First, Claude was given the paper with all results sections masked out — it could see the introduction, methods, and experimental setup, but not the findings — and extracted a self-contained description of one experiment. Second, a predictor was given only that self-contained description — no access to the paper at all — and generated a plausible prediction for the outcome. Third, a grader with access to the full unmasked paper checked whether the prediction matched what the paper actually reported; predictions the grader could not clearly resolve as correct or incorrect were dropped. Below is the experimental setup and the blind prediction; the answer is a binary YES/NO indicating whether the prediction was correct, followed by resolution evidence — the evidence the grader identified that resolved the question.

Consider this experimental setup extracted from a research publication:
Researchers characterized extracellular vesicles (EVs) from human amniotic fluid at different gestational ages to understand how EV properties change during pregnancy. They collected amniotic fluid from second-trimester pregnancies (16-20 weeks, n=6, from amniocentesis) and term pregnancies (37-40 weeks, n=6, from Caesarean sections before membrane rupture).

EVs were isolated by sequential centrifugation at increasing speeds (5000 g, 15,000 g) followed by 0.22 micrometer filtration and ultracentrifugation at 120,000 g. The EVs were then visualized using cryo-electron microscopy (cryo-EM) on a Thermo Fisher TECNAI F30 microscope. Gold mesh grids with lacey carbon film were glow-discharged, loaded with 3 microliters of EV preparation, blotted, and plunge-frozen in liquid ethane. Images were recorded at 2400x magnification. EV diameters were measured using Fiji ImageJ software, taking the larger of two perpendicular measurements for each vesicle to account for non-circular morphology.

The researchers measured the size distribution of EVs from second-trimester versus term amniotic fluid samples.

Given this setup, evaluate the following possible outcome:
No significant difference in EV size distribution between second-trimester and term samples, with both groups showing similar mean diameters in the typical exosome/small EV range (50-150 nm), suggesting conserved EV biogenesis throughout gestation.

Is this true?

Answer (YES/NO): NO